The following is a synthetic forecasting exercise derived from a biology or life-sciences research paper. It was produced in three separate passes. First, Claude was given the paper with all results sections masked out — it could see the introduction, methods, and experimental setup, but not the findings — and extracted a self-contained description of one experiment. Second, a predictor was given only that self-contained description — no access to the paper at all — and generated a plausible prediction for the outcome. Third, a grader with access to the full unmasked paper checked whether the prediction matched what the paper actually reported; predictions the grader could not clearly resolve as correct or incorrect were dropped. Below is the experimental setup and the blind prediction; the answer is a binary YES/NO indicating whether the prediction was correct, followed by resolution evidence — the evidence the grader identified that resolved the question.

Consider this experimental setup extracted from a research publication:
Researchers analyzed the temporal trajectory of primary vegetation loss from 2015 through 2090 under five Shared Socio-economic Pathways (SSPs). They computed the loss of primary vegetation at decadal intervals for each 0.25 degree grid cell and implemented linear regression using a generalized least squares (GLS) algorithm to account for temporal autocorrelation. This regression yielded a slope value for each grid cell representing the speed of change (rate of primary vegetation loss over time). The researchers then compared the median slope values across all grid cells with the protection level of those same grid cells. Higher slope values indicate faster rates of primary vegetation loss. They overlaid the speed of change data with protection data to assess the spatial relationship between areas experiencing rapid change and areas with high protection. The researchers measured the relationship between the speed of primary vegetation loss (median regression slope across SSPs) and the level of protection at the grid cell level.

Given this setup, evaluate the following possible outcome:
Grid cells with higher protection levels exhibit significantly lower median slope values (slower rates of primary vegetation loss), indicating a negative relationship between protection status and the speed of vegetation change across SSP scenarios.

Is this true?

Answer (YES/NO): NO